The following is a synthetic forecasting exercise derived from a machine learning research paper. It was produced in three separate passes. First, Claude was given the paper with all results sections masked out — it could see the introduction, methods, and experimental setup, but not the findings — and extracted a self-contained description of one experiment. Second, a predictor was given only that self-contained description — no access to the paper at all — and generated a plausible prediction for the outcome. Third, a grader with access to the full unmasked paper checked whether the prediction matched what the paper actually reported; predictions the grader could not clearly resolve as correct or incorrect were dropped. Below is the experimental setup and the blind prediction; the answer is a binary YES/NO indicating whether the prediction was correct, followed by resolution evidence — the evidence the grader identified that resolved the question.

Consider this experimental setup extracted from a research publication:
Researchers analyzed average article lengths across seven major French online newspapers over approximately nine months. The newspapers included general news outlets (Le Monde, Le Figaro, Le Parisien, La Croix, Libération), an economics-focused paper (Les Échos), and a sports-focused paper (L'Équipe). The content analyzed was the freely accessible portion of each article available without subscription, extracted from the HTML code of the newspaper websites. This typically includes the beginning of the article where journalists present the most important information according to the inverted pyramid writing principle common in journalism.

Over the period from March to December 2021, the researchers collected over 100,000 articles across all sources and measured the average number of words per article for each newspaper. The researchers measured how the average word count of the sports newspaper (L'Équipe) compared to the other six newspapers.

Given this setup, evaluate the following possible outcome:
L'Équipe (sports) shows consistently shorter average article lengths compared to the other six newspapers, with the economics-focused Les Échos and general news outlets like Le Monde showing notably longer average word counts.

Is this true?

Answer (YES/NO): YES